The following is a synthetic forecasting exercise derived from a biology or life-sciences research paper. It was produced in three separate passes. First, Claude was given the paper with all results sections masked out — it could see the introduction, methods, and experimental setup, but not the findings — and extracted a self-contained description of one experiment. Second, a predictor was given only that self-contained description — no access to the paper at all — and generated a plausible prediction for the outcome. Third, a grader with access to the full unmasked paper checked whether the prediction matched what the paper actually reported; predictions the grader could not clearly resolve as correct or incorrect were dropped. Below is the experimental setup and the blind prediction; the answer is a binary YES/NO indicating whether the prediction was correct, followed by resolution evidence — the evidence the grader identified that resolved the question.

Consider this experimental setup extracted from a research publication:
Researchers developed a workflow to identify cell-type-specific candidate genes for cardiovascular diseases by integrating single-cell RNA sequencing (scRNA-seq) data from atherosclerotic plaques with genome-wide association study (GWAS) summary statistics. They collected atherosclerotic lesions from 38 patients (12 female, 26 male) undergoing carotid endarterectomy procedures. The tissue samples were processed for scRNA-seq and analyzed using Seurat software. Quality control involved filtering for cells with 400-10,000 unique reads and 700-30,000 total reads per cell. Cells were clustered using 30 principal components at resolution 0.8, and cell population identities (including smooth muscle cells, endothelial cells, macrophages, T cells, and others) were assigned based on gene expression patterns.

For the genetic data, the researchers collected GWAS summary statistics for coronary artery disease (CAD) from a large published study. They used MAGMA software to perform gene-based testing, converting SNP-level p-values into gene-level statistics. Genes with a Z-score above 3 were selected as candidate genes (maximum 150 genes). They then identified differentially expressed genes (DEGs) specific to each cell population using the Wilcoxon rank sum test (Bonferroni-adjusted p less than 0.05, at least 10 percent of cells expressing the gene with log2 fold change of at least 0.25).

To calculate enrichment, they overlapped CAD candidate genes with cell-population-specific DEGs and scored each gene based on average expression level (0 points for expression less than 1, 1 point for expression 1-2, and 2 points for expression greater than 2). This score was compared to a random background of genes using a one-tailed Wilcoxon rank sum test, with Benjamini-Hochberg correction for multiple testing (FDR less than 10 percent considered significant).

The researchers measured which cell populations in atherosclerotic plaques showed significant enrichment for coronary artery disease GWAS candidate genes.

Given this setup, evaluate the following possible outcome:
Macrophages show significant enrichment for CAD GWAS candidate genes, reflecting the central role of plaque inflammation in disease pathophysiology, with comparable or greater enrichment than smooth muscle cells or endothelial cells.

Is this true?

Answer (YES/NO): NO